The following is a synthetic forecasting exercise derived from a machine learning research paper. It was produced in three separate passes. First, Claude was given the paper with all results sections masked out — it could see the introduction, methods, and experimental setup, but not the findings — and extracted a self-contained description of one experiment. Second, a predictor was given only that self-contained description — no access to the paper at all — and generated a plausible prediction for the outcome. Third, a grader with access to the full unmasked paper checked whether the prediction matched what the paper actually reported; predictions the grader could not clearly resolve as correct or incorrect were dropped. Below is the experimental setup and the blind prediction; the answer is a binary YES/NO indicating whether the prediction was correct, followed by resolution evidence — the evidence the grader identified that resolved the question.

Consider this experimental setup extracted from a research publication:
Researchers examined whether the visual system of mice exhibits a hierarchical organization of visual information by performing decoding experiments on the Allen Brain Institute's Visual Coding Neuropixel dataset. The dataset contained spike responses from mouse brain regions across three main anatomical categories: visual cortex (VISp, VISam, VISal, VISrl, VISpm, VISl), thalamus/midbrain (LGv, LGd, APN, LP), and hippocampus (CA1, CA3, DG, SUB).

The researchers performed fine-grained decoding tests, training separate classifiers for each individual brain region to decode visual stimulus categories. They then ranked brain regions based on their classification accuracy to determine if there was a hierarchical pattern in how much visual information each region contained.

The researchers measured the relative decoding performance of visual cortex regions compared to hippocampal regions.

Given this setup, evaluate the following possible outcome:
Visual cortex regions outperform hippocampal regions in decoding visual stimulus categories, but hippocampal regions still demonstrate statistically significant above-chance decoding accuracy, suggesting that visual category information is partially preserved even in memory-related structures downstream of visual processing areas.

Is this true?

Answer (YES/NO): NO